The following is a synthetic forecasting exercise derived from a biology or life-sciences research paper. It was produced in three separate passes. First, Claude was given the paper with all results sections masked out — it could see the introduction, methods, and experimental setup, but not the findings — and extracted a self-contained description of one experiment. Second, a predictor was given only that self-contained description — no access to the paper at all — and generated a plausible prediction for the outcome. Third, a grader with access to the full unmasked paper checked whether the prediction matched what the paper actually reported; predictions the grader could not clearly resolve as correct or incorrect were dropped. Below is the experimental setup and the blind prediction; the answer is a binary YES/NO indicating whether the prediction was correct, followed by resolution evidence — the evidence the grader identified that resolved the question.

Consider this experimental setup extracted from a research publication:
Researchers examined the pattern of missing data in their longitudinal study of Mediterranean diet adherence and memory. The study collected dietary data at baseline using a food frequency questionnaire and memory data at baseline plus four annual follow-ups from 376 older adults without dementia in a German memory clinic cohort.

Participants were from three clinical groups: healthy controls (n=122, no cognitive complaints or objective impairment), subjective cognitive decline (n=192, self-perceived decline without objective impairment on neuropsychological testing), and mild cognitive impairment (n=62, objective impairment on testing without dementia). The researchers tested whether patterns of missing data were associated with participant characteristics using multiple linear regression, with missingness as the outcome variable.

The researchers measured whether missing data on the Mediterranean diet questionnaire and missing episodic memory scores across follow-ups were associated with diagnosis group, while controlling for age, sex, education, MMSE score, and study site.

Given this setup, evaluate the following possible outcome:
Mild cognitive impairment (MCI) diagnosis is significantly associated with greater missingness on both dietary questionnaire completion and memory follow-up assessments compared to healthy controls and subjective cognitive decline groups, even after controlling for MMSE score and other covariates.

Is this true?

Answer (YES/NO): NO